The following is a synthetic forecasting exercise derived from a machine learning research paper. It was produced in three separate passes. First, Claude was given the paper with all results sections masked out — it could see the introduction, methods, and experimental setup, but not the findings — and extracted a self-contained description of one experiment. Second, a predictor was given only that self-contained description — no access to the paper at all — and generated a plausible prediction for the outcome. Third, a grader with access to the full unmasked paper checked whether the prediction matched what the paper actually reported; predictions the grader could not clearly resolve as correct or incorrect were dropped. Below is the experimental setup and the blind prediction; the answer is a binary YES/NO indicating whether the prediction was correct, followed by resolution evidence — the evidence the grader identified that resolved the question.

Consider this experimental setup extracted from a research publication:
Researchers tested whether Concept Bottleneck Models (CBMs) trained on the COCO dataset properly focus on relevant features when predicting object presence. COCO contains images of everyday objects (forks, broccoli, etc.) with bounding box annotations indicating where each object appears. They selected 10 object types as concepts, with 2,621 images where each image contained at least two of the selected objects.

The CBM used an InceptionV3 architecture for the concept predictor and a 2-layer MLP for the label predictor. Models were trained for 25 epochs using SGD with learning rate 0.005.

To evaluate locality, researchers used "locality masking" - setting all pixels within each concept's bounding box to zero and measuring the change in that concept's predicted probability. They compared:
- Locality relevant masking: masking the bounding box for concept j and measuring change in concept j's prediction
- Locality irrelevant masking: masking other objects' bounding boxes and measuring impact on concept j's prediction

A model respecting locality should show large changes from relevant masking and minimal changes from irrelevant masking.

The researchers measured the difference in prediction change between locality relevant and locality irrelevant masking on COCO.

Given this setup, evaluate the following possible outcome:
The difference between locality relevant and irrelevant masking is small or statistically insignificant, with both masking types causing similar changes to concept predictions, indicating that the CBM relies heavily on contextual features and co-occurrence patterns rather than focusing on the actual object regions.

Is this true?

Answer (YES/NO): YES